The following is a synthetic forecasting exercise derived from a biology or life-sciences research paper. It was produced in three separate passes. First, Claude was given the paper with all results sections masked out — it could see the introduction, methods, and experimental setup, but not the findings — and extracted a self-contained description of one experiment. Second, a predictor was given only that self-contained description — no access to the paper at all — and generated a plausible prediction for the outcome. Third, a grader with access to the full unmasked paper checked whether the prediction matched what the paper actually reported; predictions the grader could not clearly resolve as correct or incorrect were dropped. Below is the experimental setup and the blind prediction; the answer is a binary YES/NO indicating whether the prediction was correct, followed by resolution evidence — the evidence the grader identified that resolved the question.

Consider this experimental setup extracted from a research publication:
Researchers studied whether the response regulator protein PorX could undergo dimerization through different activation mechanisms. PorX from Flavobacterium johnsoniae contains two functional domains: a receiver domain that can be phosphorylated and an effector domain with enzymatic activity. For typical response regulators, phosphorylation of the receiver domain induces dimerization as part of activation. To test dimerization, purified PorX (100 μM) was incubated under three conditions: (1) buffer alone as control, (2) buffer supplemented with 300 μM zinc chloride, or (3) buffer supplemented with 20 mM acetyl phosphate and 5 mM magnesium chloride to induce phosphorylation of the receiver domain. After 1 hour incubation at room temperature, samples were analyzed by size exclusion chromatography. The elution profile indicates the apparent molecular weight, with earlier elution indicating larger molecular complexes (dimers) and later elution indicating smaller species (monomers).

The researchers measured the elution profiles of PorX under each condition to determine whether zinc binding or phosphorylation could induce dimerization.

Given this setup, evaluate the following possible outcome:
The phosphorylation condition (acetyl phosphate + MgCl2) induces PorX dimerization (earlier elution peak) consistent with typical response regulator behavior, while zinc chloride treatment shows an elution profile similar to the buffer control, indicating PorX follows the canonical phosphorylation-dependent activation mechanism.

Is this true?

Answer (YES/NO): NO